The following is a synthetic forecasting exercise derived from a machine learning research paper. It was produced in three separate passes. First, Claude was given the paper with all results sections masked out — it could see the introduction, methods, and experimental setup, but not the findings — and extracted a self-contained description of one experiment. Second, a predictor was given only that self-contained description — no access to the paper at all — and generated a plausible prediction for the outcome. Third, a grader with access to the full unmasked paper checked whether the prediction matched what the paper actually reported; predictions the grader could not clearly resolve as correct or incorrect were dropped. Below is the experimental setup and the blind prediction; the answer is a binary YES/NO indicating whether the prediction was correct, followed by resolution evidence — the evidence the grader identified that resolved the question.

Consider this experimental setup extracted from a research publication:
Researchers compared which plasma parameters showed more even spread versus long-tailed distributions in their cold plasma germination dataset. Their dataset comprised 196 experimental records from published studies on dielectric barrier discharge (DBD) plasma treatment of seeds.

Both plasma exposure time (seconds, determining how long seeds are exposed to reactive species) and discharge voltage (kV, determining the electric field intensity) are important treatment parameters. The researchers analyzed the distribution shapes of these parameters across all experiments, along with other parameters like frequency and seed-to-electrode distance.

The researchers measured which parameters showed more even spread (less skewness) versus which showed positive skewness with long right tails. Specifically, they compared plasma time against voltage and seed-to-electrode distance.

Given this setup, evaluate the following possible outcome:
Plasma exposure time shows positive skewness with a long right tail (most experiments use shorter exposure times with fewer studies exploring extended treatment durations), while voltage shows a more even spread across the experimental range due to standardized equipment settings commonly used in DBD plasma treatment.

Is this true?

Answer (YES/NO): YES